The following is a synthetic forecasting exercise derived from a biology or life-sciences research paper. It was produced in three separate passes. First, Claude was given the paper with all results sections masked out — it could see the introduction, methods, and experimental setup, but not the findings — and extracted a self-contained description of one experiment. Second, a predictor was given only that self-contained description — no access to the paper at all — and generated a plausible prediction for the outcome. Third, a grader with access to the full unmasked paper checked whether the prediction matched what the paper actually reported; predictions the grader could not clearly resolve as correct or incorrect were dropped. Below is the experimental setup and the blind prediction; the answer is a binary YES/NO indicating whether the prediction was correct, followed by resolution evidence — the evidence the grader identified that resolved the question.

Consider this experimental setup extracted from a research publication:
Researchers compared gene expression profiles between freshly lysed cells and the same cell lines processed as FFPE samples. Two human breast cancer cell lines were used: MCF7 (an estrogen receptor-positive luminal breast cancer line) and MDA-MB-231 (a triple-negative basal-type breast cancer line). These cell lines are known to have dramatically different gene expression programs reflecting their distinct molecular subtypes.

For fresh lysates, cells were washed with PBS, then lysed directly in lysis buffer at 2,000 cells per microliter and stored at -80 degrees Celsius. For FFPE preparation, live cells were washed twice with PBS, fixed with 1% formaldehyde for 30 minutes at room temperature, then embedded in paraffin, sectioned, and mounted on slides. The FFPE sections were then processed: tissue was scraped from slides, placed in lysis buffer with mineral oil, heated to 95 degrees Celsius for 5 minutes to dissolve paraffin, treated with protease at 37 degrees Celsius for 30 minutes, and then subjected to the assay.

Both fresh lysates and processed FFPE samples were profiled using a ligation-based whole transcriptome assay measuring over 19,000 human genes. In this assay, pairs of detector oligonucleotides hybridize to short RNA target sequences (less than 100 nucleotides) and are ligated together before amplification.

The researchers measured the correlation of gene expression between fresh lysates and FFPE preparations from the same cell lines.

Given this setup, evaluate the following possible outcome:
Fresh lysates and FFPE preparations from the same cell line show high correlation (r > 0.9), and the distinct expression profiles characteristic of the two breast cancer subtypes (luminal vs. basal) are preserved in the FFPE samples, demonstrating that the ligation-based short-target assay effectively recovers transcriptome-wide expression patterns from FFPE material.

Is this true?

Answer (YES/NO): YES